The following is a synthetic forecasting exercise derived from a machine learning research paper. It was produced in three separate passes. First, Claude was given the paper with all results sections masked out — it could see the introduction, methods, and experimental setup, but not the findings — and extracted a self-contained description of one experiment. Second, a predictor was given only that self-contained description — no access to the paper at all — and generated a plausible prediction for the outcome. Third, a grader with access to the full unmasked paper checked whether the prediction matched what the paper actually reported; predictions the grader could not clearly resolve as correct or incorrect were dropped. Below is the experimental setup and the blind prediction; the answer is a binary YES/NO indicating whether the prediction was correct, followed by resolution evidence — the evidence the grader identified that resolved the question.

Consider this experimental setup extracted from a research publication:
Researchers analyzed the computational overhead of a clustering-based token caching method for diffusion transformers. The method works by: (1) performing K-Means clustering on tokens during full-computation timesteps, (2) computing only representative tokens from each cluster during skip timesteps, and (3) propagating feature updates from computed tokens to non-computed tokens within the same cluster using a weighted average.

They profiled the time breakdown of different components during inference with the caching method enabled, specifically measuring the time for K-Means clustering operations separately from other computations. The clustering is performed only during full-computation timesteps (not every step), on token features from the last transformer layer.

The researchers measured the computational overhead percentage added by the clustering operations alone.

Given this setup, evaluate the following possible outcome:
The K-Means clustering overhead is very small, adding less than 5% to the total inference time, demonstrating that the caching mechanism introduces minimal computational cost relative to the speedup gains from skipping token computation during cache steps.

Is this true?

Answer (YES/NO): YES